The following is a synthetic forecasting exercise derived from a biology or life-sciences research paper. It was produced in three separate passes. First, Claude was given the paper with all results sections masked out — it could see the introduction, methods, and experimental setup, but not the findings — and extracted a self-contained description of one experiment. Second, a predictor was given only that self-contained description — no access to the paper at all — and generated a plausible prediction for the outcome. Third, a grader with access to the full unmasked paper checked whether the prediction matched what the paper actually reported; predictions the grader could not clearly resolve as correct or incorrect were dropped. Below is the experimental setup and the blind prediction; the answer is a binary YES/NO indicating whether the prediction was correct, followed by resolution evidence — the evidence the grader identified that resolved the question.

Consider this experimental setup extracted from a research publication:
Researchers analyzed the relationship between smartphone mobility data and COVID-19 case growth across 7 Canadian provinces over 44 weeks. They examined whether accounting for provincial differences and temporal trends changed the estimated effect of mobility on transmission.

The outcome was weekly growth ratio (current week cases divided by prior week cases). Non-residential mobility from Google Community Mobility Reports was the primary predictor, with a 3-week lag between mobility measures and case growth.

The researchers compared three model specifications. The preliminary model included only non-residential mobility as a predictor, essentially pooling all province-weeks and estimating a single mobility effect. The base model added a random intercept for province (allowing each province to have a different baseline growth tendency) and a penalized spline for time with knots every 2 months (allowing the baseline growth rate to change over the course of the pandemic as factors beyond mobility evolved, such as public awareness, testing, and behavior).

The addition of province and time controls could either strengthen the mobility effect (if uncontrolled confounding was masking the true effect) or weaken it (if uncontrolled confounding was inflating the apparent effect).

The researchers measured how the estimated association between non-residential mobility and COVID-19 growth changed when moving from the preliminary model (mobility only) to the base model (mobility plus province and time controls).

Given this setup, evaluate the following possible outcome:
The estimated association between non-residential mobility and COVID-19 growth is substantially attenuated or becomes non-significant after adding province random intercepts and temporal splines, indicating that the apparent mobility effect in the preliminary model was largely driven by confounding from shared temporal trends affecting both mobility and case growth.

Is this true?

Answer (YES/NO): NO